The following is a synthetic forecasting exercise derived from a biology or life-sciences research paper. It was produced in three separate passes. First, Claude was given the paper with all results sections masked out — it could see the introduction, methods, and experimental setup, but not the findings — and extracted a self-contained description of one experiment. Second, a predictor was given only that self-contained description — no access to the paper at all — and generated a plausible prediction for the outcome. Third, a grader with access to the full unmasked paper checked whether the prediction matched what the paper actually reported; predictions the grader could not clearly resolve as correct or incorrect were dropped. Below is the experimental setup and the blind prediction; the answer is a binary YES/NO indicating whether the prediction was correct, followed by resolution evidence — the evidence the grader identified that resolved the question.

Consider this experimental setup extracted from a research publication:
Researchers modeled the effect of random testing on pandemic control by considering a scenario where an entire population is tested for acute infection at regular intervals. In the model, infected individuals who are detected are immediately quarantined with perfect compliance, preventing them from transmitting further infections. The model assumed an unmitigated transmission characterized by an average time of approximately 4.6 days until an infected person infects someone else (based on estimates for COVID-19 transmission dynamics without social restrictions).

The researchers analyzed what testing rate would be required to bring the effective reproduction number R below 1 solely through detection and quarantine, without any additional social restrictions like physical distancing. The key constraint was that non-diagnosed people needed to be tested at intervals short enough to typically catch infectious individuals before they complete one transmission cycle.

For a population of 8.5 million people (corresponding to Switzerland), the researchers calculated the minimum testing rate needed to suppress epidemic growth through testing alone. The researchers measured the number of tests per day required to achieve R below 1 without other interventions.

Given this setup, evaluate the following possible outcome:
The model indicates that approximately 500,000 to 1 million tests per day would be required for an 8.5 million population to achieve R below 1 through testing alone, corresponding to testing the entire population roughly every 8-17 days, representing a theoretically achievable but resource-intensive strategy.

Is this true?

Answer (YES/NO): NO